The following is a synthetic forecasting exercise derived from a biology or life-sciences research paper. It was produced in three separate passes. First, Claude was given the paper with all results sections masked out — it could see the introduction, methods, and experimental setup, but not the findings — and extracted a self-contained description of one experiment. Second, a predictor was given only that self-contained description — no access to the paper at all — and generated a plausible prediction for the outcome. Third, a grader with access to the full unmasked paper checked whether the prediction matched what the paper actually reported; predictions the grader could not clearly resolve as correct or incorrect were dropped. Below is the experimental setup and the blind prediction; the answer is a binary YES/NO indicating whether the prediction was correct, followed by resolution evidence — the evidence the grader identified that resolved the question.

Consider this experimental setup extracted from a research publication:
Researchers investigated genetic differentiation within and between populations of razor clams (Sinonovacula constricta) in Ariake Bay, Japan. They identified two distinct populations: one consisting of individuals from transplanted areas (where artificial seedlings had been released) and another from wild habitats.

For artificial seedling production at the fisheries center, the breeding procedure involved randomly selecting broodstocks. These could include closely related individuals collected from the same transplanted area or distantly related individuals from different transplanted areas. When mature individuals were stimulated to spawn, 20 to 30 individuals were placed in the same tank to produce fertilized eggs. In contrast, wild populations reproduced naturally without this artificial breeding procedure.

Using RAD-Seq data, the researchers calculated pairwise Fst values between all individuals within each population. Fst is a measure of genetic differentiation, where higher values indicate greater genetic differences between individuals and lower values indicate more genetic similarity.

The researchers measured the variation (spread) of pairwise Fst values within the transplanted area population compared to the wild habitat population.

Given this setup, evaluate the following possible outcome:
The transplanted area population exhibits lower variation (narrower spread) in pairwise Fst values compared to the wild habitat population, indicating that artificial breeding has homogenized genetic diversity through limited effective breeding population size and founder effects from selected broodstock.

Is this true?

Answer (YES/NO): NO